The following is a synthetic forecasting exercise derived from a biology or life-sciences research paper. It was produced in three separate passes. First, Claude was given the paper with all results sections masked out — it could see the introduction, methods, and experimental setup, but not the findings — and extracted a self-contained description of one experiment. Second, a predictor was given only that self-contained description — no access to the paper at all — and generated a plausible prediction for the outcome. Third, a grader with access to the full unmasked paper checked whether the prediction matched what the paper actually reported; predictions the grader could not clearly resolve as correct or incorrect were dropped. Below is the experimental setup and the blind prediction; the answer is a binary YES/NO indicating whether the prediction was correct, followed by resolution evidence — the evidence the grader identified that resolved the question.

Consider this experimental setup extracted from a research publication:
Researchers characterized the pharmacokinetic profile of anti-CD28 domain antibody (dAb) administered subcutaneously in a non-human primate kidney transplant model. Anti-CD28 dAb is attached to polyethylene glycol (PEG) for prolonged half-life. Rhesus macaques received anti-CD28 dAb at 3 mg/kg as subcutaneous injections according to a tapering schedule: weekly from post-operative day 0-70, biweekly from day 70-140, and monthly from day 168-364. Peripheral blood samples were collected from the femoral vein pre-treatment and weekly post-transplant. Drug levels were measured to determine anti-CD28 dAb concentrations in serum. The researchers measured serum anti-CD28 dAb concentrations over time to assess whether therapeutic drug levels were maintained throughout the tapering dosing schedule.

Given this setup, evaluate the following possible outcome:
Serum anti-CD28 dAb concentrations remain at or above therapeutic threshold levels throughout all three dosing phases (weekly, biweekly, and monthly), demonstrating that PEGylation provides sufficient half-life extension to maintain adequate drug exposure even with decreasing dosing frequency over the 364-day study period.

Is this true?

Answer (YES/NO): NO